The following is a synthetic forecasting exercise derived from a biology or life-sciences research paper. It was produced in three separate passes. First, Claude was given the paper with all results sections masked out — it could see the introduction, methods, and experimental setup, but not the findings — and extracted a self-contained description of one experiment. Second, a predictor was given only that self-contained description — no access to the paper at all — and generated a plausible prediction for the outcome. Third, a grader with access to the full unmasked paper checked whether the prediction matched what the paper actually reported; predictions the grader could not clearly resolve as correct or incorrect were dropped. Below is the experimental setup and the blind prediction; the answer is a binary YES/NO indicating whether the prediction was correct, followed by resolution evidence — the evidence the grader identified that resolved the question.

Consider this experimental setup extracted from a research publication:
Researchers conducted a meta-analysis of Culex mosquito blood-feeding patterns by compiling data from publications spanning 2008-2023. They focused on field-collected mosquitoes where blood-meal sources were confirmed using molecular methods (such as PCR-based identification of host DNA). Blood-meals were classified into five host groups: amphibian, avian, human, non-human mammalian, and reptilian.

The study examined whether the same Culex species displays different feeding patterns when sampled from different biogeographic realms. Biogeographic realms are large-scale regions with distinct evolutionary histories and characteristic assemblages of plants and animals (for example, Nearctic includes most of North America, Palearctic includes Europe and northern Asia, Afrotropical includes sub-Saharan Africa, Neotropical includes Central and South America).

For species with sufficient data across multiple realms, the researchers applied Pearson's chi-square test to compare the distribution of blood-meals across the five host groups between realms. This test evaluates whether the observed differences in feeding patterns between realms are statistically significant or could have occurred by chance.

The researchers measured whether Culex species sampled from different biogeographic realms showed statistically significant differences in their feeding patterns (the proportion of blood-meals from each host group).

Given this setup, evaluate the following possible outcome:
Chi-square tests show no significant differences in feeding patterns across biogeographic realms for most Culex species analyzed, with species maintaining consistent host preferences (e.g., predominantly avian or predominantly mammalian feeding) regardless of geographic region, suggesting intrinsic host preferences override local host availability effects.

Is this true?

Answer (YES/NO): NO